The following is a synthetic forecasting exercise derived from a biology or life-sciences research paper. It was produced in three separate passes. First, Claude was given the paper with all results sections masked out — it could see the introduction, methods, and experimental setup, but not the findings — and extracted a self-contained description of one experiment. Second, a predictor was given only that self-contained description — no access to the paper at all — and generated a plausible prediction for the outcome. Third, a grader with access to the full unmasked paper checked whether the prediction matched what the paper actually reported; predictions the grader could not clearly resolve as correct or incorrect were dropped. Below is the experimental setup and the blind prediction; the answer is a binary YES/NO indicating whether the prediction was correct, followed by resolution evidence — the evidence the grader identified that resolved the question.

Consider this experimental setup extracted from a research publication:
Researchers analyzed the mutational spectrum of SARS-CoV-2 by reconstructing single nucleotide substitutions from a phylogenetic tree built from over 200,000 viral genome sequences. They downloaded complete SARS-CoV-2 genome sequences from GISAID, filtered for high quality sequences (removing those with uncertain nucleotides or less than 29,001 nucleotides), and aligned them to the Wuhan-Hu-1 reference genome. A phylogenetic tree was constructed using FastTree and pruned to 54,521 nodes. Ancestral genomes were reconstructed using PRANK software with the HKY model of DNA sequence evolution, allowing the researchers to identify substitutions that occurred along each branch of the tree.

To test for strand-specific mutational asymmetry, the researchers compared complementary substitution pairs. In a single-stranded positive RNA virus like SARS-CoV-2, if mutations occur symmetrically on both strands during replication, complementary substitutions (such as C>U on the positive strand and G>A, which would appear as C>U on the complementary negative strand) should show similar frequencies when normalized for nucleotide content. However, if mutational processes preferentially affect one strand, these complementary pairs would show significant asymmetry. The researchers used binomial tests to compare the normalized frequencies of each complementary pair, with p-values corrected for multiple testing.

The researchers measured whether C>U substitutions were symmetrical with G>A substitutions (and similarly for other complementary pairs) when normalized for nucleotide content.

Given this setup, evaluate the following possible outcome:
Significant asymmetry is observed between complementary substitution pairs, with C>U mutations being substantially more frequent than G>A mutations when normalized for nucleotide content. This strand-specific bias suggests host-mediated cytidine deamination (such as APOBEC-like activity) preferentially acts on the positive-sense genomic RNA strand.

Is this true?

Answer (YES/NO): NO